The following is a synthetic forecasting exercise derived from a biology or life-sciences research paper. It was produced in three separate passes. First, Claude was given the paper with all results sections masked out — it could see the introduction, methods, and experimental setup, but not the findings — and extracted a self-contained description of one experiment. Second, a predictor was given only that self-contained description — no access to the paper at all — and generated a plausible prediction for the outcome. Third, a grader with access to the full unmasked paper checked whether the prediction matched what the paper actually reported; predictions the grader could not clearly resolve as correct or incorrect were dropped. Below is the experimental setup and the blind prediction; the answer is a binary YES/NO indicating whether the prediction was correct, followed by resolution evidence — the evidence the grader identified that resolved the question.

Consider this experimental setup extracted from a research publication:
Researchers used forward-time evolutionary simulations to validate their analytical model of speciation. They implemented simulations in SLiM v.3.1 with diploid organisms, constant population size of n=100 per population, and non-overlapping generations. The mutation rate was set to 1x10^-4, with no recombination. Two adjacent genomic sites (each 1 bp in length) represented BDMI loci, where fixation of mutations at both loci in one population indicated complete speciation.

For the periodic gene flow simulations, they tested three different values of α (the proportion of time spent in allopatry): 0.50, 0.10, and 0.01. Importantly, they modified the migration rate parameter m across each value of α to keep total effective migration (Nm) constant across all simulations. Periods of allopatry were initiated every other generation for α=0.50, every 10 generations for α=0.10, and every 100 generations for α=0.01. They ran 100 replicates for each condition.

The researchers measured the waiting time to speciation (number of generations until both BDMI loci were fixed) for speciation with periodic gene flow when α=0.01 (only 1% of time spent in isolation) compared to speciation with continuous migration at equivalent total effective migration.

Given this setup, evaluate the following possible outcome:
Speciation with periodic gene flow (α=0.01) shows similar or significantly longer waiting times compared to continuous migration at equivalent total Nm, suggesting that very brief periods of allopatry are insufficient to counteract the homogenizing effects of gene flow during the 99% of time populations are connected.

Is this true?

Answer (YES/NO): NO